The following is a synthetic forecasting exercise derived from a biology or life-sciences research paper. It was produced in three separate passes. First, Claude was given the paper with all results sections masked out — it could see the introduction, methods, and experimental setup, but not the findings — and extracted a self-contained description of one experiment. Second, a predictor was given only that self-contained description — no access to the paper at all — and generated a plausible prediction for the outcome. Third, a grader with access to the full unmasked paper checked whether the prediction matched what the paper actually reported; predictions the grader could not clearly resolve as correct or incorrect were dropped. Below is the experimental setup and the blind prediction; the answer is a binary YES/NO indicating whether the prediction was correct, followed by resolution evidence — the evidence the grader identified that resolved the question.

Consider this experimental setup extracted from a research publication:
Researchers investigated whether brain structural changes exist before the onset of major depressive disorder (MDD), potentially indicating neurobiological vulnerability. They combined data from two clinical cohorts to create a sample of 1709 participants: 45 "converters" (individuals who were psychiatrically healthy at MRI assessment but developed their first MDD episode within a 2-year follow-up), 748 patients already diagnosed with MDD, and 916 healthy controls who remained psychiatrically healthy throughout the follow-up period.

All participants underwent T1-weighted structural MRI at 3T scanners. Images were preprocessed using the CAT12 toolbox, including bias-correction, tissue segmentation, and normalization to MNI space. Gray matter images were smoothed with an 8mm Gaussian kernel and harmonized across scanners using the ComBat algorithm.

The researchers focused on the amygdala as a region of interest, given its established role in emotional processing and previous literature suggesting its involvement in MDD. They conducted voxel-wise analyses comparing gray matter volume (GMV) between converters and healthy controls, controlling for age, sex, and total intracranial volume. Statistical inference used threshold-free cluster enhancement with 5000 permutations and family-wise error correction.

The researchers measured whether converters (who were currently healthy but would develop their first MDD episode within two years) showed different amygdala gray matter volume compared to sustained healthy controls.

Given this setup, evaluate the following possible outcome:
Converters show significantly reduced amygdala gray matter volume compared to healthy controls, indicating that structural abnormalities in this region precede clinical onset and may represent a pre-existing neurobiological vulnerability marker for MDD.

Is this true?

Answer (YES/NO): NO